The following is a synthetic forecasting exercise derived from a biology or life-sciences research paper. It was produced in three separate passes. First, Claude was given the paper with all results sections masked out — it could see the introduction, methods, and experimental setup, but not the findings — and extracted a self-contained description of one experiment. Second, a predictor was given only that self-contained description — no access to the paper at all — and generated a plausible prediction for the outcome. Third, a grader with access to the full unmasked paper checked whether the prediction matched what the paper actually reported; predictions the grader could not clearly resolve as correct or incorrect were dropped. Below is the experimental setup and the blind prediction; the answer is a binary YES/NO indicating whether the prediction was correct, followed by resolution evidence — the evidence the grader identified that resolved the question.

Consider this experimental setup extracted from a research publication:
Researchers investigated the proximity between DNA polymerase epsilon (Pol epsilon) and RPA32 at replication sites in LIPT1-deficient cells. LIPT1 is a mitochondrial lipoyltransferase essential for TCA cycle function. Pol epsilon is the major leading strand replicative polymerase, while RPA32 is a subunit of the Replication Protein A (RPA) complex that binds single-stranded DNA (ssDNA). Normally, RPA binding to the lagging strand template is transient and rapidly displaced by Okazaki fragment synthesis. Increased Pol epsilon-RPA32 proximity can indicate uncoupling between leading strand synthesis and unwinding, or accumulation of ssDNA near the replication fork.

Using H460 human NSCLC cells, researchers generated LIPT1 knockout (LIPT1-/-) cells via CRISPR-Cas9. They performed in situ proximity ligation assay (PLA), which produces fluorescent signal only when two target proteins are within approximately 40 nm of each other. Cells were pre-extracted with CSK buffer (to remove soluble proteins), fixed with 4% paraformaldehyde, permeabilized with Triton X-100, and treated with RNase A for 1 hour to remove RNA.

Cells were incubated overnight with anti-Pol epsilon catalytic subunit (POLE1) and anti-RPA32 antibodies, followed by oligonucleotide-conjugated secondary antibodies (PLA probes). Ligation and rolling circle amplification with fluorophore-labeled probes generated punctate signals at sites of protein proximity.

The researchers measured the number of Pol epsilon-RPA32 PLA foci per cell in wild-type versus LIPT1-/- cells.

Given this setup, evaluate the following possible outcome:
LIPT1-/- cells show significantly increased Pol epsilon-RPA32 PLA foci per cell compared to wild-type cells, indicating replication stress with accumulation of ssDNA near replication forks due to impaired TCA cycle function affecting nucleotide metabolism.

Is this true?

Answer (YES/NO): YES